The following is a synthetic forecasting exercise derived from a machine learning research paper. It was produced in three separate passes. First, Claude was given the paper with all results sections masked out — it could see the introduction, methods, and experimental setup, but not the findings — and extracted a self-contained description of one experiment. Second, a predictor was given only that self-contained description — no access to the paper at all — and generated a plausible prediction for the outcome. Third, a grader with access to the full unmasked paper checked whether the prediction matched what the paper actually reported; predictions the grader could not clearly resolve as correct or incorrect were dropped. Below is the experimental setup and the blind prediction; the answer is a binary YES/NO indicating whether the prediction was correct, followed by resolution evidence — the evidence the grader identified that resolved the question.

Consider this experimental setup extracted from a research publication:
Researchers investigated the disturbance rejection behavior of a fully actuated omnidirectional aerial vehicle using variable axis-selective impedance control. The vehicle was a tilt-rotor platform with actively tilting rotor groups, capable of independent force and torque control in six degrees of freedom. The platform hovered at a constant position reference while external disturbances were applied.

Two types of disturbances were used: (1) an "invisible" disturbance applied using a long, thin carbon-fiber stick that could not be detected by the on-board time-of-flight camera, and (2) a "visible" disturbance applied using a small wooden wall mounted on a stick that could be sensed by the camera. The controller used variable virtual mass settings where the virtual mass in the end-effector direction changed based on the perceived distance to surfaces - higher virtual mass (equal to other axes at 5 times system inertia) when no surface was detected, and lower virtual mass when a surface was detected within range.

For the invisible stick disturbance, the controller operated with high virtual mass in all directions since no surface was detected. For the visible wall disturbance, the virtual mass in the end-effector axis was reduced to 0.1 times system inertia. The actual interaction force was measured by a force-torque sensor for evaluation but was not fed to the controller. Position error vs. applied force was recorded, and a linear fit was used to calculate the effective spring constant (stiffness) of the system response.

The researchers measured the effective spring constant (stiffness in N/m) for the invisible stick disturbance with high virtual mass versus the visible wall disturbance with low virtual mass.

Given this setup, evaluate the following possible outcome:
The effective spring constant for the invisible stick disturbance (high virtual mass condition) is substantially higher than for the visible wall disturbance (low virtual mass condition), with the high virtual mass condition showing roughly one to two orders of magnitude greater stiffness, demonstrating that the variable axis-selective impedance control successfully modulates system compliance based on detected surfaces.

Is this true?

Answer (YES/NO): YES